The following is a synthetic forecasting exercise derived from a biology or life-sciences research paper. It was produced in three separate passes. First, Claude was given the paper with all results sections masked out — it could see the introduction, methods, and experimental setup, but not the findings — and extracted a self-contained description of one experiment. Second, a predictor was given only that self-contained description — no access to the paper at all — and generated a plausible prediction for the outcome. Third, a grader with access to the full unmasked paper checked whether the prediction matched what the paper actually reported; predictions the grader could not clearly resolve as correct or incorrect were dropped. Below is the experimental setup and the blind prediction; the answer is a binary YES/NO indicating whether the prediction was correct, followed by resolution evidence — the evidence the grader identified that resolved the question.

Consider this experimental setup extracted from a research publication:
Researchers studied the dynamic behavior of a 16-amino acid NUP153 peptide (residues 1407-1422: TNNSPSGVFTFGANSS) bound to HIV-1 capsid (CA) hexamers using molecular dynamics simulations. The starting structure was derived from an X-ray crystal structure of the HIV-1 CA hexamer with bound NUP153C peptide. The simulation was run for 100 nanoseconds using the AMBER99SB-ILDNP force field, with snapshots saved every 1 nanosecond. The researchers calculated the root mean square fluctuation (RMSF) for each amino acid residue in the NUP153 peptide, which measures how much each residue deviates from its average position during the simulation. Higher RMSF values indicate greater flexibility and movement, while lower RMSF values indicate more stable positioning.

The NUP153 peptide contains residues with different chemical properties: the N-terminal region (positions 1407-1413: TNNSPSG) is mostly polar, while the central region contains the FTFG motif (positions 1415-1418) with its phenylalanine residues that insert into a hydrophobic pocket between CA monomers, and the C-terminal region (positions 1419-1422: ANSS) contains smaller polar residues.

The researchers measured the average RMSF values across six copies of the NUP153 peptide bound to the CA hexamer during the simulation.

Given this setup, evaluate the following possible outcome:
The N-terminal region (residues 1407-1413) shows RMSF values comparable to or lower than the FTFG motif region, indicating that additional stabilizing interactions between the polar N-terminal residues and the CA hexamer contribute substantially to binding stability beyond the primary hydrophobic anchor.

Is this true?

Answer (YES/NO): NO